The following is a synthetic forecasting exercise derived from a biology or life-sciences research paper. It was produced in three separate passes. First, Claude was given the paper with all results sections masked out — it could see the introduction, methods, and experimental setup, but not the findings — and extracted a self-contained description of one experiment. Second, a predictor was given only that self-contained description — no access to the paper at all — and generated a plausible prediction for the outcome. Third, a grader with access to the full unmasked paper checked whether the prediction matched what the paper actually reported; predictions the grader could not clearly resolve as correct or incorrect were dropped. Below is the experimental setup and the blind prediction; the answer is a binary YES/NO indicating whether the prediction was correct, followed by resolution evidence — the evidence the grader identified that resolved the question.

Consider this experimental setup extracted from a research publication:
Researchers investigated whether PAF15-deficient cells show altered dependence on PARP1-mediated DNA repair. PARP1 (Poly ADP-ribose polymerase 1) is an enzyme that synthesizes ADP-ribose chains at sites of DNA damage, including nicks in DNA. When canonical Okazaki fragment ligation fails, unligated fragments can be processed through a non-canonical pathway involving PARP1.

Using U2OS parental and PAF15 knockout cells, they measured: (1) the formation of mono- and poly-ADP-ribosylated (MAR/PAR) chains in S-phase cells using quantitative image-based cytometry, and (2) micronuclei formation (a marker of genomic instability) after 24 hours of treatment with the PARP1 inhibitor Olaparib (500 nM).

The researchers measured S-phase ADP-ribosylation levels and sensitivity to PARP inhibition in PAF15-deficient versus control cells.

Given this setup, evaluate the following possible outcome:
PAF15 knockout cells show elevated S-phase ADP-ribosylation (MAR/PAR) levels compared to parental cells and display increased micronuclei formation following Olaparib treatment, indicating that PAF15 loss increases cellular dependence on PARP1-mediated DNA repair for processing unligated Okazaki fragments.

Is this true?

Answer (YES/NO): YES